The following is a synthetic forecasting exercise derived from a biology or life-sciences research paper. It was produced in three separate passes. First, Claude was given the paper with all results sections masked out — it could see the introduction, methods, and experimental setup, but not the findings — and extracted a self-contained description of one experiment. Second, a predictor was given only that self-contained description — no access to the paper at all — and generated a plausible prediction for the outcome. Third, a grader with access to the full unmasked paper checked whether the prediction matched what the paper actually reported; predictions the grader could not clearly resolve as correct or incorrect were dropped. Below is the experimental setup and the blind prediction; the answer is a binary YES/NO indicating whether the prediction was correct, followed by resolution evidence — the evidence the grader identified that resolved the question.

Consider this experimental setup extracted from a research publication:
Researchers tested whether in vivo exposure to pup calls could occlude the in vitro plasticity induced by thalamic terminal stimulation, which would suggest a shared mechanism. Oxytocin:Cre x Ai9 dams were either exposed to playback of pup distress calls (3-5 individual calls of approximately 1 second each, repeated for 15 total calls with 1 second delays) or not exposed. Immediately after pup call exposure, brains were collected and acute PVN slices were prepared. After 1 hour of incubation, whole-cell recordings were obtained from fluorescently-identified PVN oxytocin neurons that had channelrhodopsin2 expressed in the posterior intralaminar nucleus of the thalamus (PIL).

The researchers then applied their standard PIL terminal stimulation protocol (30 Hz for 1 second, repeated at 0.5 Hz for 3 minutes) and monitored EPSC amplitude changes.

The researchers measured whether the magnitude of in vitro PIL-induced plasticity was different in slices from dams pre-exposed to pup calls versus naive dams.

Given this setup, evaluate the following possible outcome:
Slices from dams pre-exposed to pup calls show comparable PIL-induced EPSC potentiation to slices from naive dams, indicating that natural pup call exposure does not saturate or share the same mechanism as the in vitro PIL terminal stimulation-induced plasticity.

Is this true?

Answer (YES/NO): NO